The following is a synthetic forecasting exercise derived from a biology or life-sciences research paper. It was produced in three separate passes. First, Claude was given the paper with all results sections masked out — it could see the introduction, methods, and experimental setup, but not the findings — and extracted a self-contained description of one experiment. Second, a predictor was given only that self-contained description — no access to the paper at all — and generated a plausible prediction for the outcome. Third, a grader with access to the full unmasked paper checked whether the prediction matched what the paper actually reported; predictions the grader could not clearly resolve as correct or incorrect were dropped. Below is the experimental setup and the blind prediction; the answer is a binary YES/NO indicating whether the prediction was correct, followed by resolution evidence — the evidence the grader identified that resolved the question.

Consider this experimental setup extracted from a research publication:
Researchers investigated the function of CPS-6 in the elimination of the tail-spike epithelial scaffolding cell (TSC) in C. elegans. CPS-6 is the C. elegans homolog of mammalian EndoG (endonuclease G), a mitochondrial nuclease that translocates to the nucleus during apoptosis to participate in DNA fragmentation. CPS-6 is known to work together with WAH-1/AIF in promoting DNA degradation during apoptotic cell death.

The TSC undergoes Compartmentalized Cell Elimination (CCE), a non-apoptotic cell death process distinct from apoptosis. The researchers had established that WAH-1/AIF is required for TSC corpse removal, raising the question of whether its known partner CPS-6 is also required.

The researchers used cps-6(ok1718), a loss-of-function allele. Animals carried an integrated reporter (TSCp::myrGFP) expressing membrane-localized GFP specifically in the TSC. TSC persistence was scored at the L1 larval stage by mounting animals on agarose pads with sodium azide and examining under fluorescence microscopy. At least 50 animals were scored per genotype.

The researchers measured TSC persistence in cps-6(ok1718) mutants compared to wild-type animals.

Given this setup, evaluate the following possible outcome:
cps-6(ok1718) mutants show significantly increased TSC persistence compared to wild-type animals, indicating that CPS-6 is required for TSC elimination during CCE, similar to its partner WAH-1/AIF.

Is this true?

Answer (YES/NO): YES